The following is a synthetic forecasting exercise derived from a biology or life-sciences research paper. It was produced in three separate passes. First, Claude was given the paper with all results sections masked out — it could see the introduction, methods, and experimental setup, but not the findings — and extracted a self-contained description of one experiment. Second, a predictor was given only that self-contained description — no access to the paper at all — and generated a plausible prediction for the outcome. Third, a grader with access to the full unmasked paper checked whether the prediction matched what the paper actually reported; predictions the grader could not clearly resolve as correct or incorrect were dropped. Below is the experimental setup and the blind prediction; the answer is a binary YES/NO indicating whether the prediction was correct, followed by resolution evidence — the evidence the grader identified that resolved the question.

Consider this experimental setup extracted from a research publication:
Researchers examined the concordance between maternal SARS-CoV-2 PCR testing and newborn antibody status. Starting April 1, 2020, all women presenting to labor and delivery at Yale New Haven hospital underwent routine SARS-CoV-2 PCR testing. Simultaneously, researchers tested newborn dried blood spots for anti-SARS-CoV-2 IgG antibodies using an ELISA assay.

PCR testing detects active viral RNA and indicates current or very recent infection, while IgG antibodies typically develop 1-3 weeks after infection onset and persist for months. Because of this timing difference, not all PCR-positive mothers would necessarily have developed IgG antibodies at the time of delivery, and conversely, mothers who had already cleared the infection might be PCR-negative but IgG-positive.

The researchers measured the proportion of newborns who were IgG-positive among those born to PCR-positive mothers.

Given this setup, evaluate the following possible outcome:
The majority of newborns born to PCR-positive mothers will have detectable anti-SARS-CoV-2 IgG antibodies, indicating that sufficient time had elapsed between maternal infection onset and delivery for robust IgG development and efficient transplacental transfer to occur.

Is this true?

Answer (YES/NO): YES